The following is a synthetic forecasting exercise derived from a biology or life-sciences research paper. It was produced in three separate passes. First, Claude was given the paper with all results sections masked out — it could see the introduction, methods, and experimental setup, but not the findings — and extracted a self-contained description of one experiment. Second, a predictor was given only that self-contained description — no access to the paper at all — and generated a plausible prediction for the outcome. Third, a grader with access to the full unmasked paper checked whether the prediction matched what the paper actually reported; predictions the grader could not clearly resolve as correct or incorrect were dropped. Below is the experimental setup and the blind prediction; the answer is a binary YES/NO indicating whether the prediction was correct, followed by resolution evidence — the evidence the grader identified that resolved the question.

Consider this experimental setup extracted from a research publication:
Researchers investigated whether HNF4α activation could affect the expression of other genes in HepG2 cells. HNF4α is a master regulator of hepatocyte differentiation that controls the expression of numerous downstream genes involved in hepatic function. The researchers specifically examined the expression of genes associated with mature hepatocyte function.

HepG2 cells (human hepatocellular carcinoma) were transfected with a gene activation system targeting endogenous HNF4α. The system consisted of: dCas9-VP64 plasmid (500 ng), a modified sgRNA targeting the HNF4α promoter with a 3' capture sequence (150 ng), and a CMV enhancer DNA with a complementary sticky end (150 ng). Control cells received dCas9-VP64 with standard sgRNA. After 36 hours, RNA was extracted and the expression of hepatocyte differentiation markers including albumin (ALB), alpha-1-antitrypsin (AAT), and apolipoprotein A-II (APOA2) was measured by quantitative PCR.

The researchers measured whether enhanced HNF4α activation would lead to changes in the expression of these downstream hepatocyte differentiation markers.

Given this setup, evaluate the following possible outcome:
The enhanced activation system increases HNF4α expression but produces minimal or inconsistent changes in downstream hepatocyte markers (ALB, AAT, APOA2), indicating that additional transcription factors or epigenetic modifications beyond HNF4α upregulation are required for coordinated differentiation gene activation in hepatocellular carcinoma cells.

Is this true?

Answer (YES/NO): NO